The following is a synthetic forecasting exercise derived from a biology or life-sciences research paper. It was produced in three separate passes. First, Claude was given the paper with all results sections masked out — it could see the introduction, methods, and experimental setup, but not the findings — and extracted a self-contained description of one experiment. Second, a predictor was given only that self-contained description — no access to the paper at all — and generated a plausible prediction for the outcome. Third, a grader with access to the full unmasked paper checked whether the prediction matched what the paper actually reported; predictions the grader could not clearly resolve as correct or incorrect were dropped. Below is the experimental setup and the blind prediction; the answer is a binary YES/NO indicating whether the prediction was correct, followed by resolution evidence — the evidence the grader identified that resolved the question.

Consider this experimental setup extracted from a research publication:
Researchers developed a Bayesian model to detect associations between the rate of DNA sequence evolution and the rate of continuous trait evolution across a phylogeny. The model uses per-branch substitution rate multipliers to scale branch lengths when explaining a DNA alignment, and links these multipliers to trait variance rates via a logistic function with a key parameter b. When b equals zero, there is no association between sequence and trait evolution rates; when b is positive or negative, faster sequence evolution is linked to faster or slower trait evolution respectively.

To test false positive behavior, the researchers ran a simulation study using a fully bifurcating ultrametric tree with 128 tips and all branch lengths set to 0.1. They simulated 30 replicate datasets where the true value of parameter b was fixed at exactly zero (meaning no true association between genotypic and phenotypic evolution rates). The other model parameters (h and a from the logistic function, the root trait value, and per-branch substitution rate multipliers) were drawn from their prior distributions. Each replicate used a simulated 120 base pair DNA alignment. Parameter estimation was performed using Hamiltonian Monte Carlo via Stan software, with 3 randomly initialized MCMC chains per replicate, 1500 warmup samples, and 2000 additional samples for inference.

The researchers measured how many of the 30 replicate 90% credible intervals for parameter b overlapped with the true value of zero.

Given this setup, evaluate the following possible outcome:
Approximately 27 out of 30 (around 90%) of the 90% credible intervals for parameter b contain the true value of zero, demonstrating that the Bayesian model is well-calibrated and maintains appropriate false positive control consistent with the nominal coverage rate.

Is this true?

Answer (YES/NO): NO